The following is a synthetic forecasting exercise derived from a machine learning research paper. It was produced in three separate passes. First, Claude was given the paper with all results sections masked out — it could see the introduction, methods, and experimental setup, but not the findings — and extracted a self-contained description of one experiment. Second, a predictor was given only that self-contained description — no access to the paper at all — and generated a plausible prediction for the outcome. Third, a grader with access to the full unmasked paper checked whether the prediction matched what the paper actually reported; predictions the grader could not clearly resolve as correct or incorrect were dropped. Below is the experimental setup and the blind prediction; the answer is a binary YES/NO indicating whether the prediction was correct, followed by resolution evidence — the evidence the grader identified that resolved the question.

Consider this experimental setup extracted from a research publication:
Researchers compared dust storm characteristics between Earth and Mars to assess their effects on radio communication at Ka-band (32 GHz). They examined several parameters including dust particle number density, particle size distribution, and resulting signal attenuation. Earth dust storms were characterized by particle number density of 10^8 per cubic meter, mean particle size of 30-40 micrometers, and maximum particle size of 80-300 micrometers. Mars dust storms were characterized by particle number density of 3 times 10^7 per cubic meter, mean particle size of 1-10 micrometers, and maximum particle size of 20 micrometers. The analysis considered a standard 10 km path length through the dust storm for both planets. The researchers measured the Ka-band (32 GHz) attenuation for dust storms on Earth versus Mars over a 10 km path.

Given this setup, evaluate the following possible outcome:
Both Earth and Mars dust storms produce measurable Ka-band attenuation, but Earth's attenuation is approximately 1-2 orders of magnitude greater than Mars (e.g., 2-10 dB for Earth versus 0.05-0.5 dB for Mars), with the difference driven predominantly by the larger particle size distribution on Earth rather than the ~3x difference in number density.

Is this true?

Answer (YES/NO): NO